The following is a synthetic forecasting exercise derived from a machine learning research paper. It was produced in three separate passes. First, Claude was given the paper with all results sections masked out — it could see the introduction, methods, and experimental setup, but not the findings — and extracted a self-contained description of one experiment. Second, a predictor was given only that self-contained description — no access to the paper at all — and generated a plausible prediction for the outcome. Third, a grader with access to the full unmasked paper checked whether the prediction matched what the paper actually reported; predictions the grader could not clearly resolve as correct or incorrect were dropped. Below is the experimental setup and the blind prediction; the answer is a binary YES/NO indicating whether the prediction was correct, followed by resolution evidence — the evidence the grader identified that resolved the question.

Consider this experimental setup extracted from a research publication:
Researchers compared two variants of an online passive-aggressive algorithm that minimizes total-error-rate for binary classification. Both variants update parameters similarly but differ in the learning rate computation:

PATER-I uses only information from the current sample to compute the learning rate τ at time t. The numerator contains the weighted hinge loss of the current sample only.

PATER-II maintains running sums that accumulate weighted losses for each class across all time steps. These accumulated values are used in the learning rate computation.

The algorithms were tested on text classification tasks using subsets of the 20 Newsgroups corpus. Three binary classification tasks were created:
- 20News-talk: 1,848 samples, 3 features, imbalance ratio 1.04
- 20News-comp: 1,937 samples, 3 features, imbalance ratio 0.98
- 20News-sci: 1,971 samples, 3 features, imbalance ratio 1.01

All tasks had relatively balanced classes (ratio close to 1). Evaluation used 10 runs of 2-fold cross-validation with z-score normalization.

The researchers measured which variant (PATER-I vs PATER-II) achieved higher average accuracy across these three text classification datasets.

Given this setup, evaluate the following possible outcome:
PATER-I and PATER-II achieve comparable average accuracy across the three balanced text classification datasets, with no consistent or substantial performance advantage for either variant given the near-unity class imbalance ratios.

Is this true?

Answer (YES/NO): NO